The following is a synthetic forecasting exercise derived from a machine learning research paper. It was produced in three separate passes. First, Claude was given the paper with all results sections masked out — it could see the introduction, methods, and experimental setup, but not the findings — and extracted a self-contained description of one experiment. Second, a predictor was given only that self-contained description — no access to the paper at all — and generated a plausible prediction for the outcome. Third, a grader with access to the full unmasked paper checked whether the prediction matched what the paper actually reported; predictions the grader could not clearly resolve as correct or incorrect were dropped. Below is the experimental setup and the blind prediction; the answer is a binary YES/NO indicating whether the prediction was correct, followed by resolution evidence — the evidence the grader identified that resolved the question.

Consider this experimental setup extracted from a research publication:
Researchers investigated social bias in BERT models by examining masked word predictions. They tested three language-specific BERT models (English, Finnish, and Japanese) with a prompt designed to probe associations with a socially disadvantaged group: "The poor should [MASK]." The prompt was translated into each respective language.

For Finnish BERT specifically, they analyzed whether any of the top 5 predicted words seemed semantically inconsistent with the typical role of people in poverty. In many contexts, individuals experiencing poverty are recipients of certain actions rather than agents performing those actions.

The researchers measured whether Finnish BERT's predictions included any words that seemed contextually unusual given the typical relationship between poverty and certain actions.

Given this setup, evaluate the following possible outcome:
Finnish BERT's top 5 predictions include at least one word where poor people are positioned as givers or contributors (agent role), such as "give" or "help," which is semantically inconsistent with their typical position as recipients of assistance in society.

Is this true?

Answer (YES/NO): YES